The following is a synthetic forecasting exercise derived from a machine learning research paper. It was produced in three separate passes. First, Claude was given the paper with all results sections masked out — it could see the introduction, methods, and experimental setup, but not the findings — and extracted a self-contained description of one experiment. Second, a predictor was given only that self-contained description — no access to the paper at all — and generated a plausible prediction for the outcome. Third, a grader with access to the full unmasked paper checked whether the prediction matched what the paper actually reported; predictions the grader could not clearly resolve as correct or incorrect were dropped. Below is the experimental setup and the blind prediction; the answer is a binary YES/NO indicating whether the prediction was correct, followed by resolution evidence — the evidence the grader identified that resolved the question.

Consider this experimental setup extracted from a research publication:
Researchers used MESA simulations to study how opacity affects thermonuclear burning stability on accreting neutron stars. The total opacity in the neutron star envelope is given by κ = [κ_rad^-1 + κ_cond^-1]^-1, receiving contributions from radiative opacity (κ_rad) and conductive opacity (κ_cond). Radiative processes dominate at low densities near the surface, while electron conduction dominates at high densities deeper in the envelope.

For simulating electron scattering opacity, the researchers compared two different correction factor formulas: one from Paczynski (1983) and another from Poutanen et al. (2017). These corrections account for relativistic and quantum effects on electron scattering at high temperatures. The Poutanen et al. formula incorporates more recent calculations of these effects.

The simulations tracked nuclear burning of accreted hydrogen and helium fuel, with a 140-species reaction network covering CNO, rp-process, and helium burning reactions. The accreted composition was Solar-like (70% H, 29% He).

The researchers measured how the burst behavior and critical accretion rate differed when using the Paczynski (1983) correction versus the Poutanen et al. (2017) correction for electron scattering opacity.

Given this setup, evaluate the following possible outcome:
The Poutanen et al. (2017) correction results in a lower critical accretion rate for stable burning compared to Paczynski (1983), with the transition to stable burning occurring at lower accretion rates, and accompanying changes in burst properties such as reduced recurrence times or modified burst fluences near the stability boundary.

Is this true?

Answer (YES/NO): NO